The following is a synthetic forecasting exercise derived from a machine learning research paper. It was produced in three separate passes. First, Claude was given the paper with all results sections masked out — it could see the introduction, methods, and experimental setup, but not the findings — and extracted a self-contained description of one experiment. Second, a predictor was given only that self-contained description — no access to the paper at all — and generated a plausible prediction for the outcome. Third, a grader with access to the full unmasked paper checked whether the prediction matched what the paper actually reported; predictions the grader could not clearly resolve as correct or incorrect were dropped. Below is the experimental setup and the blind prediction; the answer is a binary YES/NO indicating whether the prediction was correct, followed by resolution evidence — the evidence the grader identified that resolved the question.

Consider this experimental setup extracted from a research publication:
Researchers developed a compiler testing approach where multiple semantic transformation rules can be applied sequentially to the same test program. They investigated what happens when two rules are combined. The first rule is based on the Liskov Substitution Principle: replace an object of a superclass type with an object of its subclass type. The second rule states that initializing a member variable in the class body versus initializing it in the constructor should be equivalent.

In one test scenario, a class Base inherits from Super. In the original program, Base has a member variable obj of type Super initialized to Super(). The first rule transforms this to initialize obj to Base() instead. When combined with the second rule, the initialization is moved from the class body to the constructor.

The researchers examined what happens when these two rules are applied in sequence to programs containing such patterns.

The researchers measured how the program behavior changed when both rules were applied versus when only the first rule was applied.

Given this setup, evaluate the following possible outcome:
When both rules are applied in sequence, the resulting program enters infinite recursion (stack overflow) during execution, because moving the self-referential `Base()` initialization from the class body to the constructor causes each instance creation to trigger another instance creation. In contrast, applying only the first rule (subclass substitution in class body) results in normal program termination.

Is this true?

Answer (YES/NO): NO